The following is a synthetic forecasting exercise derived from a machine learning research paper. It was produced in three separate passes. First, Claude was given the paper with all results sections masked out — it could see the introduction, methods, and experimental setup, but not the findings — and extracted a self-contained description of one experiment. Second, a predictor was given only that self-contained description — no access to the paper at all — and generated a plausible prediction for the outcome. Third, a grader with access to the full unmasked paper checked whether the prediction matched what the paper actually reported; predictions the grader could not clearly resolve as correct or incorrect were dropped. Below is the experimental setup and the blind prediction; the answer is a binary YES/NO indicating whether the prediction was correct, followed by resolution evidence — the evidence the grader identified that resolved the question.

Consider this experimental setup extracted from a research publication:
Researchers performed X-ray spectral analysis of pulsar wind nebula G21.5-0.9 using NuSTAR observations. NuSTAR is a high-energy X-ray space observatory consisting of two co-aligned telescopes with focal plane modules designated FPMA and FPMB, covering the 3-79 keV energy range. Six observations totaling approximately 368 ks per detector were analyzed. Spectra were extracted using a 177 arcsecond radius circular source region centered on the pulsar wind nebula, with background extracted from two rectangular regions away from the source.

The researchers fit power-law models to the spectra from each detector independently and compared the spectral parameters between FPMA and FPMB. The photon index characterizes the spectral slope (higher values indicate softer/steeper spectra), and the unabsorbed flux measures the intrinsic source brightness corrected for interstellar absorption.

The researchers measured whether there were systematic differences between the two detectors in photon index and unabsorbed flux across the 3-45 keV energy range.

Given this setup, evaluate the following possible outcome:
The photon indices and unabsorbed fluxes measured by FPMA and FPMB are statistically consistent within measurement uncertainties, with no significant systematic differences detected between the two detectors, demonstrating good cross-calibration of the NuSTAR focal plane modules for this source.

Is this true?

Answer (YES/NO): NO